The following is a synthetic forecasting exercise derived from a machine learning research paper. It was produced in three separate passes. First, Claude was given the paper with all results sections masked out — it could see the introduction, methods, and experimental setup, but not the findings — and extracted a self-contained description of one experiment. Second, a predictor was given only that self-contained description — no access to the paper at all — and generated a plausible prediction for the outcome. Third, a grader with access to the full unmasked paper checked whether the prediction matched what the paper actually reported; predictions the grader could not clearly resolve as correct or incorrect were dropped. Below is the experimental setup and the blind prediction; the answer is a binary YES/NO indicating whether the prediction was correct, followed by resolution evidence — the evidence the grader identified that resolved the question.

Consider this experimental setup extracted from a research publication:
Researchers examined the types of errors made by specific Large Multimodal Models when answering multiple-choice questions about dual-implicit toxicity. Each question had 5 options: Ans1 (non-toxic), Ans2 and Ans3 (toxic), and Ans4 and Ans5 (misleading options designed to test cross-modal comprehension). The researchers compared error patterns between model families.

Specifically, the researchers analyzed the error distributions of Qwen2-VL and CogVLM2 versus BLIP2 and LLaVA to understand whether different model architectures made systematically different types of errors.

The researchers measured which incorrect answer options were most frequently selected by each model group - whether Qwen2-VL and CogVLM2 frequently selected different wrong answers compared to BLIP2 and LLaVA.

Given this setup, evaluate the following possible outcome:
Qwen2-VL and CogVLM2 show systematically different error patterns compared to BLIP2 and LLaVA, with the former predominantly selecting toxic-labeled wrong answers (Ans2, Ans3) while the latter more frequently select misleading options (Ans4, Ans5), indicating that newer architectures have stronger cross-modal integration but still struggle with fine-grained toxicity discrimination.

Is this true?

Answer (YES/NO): NO